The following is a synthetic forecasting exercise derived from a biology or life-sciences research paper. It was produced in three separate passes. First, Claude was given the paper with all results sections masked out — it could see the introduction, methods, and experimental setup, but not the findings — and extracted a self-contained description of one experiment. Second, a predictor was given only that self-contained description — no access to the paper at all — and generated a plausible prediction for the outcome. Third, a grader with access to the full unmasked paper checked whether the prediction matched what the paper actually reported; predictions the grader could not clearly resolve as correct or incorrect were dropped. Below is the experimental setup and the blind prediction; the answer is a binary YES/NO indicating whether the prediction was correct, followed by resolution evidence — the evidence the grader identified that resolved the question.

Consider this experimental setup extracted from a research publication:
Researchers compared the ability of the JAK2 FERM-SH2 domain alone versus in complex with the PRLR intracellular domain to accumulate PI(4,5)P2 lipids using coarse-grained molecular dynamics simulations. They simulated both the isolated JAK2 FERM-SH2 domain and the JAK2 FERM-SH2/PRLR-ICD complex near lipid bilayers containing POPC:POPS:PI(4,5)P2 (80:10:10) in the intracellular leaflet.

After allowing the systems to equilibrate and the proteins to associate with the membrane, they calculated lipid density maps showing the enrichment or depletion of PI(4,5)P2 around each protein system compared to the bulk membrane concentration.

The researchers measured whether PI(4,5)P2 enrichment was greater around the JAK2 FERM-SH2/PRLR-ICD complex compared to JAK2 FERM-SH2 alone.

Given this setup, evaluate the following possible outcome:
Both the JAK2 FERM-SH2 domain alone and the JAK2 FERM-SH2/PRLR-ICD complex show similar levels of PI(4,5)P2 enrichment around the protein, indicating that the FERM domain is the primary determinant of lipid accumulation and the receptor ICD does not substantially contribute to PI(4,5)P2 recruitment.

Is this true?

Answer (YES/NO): YES